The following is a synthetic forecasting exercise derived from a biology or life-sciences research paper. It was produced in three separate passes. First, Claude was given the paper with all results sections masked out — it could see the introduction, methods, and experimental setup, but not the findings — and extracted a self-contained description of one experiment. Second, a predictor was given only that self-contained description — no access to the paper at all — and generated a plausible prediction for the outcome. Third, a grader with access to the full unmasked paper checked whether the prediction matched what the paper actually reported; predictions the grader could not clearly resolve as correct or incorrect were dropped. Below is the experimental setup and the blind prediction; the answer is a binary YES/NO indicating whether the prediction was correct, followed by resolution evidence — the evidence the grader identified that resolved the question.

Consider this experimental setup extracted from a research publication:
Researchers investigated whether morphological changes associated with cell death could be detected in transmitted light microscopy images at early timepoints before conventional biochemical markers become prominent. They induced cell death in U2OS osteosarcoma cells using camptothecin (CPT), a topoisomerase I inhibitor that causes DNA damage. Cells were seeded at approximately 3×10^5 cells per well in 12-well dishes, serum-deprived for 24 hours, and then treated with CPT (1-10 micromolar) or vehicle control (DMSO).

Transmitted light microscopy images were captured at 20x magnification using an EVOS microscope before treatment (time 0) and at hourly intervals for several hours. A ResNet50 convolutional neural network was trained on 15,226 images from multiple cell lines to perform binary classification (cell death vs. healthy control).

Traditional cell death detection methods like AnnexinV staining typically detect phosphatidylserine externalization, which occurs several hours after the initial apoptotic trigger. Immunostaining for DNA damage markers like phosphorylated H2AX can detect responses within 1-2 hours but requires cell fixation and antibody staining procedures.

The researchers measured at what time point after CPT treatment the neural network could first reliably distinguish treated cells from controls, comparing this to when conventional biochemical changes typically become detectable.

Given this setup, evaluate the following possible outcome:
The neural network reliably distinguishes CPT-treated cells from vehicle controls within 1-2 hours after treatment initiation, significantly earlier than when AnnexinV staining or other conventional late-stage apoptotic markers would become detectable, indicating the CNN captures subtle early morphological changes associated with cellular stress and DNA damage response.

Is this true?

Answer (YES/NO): YES